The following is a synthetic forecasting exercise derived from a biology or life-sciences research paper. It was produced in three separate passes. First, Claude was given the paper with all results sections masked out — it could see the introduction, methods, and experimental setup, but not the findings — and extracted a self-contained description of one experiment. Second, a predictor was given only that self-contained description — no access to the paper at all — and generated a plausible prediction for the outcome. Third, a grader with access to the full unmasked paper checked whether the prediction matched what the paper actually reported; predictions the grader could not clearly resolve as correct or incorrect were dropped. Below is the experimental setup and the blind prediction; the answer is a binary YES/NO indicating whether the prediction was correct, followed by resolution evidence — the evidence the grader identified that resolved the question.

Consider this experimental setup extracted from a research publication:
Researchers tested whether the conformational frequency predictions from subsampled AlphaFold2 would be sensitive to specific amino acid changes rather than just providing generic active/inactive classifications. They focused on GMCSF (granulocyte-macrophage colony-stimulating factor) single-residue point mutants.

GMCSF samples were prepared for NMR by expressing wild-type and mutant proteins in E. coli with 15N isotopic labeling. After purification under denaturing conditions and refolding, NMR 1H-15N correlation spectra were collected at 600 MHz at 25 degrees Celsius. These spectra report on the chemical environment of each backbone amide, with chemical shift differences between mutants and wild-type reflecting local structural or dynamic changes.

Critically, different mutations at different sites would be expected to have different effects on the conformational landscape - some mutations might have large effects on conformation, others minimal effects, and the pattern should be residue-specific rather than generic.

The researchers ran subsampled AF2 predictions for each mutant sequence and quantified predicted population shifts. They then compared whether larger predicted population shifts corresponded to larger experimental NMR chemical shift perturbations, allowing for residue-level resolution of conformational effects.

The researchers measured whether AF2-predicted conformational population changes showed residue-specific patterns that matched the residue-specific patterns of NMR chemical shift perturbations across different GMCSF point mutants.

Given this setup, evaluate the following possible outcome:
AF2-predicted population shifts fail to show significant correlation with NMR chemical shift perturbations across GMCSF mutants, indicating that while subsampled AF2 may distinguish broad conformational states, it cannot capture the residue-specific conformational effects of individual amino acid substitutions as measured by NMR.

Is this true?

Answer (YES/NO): NO